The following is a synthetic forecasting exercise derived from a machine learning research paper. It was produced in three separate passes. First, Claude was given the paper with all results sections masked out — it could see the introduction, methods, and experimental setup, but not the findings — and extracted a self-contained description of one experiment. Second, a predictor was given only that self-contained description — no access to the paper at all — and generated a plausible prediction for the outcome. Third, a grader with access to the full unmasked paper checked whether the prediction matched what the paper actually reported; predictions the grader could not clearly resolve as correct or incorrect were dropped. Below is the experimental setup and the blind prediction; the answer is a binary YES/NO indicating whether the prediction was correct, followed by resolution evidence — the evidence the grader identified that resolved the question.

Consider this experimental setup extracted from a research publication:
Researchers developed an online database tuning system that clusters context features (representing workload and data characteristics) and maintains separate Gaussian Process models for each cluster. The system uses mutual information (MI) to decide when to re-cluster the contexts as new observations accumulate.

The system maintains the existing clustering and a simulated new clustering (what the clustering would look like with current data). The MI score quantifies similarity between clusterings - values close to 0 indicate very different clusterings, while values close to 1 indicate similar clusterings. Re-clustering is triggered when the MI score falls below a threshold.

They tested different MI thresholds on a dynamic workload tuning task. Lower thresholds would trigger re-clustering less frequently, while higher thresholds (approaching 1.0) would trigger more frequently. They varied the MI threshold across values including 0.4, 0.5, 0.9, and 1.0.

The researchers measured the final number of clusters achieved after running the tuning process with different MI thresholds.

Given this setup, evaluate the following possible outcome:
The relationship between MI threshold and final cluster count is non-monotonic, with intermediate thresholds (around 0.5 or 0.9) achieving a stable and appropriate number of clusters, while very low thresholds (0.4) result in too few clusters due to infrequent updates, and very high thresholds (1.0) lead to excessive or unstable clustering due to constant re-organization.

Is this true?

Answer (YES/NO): NO